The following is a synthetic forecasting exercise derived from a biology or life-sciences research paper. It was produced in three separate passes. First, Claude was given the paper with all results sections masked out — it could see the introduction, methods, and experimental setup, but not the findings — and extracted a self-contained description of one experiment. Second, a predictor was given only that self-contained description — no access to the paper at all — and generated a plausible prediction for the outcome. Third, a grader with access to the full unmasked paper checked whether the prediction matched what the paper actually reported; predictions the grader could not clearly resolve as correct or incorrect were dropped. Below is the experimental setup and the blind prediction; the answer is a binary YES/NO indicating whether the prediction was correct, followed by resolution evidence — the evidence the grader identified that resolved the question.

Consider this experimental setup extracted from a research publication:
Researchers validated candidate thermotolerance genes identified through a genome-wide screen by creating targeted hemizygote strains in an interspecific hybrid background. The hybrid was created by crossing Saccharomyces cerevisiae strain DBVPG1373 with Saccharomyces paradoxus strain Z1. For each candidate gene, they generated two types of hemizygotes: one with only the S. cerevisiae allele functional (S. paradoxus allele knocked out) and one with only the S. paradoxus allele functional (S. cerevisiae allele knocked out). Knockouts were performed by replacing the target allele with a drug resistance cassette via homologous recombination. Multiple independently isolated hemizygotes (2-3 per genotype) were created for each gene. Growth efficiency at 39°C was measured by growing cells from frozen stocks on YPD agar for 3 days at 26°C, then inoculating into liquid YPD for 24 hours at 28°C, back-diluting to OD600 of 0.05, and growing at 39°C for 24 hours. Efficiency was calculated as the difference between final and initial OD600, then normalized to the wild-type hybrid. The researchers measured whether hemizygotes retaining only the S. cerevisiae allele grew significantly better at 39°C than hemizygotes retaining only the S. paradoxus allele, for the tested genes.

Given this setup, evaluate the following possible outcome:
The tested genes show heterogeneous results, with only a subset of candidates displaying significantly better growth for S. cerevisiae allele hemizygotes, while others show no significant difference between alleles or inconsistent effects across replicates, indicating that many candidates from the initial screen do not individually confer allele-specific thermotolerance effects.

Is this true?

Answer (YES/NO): NO